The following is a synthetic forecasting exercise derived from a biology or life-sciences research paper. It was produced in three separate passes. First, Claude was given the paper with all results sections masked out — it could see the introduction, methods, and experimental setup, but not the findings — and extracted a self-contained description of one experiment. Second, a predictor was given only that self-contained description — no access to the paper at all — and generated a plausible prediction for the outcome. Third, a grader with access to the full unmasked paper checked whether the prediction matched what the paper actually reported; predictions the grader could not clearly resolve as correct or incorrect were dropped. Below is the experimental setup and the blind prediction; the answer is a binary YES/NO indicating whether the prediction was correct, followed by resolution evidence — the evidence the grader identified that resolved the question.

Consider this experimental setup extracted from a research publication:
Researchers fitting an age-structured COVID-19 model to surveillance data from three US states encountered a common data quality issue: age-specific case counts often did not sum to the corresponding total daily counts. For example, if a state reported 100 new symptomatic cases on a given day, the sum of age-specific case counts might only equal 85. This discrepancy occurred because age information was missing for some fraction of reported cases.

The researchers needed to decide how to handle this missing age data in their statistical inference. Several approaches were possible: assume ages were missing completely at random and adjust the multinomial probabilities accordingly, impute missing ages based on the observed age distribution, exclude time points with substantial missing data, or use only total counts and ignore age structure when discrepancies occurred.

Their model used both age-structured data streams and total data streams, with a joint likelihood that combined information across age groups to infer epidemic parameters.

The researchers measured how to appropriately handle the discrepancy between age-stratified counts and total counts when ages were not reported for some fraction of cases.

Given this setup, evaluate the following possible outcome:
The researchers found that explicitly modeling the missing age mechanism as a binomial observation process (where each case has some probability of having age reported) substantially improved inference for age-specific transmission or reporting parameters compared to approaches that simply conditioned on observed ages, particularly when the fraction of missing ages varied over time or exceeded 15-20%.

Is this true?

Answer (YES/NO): NO